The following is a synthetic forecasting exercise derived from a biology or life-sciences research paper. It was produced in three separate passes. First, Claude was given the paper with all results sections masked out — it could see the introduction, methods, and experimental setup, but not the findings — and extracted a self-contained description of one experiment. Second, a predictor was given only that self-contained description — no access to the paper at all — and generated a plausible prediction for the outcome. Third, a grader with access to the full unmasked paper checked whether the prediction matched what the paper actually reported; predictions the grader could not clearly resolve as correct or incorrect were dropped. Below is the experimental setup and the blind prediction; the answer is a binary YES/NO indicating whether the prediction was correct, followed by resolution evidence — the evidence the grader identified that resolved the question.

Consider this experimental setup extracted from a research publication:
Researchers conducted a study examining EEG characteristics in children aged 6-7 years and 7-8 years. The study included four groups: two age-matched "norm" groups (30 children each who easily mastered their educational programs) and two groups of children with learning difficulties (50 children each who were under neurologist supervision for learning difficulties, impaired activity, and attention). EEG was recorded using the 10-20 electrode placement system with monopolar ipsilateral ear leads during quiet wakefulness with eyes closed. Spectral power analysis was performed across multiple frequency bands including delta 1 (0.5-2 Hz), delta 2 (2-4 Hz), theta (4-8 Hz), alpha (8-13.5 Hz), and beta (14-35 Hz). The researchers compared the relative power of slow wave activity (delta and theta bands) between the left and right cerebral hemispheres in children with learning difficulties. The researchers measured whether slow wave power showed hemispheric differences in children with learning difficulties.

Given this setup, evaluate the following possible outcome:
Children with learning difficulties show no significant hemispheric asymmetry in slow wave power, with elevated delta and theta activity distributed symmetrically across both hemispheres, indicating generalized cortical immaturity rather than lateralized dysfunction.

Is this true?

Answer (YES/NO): NO